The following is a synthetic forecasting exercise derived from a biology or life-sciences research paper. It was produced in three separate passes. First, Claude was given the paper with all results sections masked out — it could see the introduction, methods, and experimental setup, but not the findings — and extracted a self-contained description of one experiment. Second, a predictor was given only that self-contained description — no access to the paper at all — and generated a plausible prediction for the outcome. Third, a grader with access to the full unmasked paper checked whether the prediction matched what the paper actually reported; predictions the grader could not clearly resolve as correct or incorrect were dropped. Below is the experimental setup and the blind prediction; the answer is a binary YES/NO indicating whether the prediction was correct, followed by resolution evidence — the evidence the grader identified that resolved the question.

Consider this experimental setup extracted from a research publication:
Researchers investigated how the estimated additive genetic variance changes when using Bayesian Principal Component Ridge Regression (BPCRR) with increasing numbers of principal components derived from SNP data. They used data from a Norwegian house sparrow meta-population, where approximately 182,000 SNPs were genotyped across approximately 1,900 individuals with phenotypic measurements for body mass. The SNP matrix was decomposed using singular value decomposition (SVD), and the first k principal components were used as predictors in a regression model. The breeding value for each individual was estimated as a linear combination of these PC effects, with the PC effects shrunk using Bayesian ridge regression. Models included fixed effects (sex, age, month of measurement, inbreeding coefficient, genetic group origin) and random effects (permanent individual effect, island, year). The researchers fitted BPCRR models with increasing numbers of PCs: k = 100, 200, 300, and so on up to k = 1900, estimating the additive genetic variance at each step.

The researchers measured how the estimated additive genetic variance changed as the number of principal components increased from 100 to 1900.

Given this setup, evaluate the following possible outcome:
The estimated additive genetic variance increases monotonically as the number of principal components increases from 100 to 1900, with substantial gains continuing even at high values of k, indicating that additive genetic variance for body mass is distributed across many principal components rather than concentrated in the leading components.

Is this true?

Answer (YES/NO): NO